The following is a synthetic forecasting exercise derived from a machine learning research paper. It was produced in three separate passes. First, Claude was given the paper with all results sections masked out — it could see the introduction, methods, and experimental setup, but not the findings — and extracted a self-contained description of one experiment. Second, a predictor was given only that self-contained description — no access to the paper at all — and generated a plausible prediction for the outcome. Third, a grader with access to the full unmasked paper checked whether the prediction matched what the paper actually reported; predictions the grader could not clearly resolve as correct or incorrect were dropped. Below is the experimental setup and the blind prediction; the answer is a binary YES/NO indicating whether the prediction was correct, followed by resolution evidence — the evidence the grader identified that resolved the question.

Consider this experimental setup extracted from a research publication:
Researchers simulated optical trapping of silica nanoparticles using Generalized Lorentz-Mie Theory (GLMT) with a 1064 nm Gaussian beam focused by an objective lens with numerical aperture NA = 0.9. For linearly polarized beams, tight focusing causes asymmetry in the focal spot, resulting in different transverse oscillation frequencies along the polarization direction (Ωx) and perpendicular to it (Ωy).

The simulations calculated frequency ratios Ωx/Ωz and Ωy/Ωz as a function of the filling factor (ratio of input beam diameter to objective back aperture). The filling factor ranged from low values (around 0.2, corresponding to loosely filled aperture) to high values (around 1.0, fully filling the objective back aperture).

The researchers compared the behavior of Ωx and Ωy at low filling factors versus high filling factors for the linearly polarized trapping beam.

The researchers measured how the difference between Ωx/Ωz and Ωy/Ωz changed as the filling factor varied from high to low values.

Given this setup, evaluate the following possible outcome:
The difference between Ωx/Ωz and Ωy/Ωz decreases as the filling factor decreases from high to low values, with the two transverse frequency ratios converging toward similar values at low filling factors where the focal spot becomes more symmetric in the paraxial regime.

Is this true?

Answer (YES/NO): YES